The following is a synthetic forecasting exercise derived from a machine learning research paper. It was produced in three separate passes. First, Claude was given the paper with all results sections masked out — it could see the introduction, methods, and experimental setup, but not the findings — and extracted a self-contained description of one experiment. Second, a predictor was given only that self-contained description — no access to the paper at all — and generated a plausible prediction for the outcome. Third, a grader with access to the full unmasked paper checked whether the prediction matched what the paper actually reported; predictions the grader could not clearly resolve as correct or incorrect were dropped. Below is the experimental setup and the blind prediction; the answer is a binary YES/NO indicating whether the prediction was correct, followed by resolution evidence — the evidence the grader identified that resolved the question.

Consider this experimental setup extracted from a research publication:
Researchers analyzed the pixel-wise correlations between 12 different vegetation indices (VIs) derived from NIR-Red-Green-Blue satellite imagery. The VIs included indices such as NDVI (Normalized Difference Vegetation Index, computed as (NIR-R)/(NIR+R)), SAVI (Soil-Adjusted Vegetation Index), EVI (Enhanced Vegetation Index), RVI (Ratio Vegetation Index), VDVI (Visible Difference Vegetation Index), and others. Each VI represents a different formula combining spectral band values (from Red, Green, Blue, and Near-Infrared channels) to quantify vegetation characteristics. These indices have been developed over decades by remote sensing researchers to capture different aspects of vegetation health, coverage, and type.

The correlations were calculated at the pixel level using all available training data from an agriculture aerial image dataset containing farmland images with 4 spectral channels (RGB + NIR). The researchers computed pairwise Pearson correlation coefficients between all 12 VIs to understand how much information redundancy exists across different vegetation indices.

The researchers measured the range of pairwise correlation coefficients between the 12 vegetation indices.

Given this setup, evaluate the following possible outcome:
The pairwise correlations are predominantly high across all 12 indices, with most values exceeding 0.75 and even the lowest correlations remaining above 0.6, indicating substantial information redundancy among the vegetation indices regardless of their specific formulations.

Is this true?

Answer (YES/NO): NO